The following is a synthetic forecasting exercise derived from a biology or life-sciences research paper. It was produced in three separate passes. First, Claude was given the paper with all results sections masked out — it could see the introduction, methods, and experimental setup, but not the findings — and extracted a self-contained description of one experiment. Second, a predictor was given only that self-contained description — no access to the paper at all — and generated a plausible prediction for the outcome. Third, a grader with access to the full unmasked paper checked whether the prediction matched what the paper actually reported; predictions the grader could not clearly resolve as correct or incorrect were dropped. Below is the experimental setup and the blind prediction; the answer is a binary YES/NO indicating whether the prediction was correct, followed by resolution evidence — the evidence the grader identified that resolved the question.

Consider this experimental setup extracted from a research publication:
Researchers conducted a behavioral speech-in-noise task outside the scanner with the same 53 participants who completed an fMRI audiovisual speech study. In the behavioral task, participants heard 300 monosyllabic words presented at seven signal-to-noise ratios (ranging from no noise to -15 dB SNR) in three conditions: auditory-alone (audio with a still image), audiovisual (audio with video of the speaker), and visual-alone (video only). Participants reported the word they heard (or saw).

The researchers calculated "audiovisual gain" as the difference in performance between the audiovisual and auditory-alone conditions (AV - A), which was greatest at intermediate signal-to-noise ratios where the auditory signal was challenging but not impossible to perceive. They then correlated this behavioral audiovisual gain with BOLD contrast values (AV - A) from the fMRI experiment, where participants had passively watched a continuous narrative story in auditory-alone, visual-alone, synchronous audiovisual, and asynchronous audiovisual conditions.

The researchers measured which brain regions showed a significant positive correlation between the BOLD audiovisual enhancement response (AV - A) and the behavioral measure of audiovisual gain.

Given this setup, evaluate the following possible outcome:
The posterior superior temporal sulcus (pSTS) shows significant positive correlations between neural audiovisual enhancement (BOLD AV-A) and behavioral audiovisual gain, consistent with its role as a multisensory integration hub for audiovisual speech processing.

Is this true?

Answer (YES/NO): NO